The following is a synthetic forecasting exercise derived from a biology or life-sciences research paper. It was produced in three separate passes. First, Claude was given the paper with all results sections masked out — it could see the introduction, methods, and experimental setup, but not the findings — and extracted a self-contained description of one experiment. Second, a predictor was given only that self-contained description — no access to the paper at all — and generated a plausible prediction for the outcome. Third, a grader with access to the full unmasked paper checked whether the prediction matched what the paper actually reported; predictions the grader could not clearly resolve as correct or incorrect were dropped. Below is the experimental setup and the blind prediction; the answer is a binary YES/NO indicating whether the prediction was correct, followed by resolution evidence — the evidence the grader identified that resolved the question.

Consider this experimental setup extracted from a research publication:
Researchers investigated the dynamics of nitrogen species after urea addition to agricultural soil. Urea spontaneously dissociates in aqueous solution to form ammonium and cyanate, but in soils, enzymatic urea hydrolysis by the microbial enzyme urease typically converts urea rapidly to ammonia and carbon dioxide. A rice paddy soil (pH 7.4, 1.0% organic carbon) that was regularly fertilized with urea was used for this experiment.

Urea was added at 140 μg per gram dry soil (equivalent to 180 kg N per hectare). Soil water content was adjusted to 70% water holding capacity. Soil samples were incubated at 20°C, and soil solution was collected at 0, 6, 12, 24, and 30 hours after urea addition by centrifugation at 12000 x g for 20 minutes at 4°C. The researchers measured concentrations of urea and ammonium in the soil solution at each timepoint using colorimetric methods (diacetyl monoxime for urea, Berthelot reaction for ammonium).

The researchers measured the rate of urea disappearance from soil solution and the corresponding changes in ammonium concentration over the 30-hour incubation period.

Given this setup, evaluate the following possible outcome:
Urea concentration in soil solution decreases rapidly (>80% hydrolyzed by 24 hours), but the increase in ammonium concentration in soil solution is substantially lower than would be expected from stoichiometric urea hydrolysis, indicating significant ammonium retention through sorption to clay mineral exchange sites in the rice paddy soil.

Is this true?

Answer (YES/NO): YES